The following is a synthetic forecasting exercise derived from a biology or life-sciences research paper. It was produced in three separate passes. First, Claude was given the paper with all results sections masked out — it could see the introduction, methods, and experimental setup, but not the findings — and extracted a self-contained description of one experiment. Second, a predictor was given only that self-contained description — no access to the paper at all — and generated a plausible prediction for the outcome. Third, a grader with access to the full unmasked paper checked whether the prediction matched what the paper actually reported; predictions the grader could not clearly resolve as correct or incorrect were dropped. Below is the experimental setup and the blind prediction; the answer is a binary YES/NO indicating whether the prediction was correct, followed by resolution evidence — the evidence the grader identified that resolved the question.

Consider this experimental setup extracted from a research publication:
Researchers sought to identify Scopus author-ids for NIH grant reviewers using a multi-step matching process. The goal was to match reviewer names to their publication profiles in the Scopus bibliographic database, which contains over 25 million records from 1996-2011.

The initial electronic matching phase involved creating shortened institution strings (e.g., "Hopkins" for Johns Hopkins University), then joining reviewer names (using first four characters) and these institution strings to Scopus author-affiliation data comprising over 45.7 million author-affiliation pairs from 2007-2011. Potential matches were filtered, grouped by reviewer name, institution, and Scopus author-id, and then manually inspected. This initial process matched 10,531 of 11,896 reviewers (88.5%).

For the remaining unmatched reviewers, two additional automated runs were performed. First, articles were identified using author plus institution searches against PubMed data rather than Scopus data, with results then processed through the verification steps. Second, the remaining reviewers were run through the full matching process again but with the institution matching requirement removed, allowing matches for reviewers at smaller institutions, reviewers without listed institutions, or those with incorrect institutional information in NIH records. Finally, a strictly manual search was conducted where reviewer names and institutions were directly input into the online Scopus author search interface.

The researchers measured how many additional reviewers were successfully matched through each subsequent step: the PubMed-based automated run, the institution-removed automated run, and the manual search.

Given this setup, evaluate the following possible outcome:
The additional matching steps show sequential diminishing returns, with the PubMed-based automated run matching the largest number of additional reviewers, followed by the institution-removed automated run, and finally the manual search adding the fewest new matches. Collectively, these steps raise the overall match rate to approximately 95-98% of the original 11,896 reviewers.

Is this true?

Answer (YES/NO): NO